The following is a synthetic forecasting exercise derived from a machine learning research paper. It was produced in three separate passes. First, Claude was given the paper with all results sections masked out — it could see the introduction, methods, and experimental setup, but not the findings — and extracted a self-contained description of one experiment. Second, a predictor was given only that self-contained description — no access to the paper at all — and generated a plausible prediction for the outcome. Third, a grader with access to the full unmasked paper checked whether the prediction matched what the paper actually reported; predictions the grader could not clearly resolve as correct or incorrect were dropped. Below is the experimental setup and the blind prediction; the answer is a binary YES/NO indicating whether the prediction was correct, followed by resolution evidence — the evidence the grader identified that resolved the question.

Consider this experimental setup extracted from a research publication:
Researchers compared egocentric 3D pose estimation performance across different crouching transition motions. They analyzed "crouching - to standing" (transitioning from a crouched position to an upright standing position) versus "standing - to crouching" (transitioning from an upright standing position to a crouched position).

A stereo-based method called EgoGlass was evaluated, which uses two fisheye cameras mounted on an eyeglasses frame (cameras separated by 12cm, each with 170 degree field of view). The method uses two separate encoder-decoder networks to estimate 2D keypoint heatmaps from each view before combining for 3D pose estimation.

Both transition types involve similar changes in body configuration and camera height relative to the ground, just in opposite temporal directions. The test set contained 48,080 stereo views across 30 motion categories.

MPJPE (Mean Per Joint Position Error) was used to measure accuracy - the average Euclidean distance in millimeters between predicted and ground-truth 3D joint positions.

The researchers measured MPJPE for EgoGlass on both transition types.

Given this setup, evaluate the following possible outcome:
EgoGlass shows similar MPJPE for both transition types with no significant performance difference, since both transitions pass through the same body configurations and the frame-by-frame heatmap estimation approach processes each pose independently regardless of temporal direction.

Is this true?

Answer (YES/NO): NO